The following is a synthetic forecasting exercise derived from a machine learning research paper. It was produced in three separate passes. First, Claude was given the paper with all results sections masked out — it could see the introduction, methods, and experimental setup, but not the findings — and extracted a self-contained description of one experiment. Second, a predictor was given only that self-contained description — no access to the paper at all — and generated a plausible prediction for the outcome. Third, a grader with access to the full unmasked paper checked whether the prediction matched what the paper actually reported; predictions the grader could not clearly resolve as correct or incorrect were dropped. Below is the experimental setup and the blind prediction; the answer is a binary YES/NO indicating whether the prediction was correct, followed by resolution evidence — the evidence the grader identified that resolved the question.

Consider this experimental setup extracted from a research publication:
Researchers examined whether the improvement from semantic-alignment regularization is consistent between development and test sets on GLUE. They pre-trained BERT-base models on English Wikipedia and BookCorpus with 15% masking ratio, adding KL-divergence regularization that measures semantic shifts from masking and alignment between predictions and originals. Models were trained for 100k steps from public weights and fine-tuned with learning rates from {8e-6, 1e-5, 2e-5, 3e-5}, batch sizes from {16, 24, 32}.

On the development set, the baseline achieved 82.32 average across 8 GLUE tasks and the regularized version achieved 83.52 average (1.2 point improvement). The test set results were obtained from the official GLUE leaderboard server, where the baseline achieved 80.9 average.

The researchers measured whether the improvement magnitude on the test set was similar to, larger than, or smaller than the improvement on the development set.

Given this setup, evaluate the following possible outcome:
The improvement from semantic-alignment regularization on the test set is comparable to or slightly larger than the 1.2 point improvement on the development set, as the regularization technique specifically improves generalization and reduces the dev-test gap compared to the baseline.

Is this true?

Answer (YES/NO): NO